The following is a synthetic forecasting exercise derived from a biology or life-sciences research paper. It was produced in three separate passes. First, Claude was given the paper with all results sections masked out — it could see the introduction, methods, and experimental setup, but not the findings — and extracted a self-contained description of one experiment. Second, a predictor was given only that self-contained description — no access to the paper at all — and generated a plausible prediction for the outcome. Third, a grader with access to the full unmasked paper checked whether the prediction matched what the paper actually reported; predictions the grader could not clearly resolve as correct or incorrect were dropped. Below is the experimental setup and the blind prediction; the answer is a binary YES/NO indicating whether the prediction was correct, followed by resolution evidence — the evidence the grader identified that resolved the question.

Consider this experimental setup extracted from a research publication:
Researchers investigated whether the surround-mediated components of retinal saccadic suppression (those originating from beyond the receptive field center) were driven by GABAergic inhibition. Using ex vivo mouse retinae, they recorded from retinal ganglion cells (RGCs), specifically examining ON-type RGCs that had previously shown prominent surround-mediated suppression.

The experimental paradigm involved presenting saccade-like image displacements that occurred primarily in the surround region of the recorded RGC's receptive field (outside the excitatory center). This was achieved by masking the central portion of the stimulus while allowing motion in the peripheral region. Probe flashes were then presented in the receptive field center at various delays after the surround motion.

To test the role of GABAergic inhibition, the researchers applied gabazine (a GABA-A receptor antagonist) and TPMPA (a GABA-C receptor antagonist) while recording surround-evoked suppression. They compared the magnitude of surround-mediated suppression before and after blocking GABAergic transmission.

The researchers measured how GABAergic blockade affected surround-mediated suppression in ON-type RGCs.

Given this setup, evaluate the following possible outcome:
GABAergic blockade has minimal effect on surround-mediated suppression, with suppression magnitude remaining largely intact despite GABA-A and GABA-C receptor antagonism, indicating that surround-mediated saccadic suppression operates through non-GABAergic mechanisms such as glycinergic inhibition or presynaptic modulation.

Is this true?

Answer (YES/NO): NO